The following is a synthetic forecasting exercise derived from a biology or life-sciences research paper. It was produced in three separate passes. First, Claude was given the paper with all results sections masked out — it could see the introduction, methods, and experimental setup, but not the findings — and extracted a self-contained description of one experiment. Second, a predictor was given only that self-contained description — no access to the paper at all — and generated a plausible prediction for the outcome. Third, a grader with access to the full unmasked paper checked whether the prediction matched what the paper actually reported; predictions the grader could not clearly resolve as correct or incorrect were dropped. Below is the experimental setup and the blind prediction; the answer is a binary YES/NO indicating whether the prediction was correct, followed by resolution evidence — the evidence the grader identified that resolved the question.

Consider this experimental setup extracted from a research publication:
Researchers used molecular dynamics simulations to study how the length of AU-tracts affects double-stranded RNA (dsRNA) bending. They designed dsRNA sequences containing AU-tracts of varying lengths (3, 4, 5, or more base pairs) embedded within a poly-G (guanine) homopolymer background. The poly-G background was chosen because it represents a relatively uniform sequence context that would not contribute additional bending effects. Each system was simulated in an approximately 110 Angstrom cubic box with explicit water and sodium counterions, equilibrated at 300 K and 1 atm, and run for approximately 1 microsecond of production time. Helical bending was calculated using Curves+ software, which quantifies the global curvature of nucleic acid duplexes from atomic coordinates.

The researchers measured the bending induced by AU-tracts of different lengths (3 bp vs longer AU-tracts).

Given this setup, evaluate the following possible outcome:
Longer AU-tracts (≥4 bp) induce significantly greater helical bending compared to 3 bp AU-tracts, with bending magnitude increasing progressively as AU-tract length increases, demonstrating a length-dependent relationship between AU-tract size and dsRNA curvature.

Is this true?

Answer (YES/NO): YES